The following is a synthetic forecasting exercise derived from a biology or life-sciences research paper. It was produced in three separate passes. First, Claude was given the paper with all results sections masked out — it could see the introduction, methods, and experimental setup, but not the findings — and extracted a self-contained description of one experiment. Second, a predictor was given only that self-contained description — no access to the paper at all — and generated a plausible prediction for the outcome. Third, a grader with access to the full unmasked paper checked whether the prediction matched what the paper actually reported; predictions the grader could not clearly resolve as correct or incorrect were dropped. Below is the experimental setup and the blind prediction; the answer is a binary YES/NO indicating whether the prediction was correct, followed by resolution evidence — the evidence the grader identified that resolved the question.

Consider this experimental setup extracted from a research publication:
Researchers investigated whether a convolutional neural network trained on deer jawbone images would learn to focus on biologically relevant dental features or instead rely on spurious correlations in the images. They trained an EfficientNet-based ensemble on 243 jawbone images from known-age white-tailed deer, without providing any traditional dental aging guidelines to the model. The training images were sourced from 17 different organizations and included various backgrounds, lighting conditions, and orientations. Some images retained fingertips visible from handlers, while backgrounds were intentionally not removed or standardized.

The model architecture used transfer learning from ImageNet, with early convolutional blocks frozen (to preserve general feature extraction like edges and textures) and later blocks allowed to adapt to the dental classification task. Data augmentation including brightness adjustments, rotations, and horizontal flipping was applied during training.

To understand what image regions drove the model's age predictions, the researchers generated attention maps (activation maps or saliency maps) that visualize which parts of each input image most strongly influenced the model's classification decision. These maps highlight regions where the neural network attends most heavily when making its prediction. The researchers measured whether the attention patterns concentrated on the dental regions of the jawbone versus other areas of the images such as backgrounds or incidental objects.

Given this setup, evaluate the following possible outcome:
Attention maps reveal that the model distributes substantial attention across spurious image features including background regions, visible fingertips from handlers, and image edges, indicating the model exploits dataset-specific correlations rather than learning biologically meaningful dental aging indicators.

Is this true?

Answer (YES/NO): NO